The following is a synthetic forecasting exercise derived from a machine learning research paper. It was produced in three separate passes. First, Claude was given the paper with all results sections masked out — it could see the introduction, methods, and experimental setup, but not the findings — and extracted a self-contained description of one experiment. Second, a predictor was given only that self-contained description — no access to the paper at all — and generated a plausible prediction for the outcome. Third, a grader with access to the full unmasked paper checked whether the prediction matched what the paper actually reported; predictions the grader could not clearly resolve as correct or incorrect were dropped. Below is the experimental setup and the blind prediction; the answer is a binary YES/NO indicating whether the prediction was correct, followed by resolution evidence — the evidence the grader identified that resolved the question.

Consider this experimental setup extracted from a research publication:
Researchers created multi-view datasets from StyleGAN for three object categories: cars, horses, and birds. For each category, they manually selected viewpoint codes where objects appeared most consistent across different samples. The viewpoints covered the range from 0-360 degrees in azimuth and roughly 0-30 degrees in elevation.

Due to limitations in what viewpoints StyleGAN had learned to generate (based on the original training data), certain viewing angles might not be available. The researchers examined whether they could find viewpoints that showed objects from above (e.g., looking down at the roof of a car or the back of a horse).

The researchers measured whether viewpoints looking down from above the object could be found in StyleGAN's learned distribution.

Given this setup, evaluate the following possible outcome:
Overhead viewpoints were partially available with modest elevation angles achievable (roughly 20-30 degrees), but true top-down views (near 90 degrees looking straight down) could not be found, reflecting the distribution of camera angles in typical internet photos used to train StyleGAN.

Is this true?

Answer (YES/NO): NO